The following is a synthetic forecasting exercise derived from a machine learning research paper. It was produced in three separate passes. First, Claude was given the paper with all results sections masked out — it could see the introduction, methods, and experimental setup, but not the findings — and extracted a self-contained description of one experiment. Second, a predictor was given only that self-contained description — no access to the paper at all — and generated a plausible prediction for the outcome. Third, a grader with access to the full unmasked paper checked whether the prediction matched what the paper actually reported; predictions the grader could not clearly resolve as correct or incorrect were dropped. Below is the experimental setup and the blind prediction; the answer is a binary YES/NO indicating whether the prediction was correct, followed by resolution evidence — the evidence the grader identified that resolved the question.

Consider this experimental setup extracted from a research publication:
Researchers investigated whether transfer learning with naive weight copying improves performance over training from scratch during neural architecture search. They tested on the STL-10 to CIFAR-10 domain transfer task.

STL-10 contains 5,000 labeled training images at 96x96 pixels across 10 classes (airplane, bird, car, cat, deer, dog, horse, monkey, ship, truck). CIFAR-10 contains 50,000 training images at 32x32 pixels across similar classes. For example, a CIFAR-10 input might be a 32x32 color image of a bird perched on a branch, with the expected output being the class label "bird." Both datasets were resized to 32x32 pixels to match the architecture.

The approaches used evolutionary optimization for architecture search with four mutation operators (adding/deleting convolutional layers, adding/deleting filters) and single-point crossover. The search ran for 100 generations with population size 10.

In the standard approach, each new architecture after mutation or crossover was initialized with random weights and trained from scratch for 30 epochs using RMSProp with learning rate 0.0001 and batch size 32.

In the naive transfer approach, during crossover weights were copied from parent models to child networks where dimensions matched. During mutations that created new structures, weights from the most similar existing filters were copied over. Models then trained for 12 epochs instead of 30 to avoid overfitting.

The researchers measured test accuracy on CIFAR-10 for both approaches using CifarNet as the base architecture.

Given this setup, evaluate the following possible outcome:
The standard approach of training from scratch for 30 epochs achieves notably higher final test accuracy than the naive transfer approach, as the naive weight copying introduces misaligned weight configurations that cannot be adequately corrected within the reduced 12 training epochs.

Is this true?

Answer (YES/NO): NO